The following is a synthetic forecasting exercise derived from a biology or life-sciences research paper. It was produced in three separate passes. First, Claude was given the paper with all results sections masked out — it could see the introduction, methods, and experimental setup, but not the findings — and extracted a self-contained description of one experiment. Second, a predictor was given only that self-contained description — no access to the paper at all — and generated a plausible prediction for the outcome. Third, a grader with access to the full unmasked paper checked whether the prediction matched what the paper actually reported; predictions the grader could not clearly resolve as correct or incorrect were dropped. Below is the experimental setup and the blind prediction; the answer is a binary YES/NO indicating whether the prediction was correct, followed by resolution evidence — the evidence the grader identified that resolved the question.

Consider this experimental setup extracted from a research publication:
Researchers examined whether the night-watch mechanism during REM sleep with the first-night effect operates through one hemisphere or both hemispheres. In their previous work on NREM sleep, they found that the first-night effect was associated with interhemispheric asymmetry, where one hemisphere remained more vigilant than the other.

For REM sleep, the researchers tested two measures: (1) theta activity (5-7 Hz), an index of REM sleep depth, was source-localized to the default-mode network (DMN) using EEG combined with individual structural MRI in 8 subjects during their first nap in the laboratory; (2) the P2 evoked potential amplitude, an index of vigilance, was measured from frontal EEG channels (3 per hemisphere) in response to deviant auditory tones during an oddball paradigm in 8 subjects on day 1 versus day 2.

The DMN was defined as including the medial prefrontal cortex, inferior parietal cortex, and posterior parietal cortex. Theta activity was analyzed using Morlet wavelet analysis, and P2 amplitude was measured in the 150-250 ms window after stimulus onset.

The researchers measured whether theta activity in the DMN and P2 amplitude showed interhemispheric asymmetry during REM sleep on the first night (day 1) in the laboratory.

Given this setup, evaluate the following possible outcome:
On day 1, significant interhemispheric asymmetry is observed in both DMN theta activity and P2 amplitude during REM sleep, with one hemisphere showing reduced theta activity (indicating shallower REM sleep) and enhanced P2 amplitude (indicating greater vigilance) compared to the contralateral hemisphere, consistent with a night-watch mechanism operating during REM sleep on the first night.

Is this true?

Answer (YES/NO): NO